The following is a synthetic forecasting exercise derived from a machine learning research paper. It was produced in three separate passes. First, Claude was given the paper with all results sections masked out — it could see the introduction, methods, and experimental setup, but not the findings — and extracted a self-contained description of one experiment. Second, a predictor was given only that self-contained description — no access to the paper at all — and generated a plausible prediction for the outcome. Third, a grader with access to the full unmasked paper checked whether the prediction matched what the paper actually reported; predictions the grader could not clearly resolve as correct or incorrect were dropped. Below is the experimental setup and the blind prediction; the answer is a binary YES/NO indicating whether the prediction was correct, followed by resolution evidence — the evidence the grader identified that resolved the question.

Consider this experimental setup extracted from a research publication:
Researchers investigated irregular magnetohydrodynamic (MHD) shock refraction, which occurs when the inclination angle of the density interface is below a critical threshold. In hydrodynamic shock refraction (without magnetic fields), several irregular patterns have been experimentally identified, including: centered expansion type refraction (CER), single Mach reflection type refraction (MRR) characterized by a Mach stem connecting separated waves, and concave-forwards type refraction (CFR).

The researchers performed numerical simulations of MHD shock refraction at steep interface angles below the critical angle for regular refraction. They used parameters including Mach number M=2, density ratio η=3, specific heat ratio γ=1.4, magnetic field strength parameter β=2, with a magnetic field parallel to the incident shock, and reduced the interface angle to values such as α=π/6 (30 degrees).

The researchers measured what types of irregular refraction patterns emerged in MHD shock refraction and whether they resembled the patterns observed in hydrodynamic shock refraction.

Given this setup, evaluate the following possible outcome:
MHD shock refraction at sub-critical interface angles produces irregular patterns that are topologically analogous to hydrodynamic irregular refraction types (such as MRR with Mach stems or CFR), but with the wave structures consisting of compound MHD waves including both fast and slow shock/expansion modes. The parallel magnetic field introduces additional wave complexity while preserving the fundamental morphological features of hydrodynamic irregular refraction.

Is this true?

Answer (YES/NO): NO